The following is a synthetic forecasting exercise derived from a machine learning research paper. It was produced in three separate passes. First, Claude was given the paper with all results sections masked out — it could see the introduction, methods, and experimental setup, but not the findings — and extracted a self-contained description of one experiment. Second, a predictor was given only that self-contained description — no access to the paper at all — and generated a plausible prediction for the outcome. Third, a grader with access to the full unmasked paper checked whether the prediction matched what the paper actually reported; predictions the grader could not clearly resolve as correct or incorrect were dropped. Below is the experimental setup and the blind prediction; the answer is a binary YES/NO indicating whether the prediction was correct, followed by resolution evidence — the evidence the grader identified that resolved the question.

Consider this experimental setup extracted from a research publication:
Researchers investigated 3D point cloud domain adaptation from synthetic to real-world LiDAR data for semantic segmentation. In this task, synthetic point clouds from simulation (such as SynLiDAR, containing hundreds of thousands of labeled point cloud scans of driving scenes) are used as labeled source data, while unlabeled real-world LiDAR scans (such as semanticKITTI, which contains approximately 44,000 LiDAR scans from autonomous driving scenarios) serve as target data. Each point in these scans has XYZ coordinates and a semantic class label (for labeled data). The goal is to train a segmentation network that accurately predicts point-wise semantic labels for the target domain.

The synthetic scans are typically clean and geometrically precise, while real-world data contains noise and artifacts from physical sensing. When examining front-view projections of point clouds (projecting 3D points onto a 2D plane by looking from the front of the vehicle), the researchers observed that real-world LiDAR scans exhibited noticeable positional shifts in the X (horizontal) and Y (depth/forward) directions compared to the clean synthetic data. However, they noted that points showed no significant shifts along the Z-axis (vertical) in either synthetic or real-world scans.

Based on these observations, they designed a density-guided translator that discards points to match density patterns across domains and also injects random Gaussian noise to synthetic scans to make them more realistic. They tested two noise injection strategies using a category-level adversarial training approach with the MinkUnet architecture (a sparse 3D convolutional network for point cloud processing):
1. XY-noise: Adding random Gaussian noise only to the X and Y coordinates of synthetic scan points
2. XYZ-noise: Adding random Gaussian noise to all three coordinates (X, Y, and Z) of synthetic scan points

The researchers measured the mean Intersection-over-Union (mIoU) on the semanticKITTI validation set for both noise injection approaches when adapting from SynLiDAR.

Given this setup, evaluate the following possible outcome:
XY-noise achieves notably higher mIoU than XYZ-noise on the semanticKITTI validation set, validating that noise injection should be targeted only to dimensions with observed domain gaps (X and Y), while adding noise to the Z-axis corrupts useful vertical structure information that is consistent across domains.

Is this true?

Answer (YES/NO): YES